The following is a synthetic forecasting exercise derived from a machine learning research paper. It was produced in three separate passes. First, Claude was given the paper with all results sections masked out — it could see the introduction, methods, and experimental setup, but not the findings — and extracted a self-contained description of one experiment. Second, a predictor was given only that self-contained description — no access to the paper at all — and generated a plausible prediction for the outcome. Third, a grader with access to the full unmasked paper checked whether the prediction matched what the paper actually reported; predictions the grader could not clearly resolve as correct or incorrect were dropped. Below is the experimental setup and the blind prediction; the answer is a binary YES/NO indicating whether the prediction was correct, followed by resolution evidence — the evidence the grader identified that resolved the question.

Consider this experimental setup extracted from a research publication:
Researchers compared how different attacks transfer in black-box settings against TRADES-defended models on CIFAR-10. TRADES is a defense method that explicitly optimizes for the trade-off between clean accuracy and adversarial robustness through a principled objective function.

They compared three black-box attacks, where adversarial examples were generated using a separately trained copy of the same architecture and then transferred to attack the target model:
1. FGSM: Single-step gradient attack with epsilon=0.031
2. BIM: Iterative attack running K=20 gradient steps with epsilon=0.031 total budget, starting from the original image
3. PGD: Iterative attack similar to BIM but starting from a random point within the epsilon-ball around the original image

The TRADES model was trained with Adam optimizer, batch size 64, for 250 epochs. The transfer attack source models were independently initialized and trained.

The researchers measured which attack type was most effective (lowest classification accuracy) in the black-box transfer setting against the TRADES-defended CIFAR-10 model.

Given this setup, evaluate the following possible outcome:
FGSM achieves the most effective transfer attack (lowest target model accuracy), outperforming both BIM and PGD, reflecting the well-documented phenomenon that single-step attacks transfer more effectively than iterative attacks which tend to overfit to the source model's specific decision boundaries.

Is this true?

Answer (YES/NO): NO